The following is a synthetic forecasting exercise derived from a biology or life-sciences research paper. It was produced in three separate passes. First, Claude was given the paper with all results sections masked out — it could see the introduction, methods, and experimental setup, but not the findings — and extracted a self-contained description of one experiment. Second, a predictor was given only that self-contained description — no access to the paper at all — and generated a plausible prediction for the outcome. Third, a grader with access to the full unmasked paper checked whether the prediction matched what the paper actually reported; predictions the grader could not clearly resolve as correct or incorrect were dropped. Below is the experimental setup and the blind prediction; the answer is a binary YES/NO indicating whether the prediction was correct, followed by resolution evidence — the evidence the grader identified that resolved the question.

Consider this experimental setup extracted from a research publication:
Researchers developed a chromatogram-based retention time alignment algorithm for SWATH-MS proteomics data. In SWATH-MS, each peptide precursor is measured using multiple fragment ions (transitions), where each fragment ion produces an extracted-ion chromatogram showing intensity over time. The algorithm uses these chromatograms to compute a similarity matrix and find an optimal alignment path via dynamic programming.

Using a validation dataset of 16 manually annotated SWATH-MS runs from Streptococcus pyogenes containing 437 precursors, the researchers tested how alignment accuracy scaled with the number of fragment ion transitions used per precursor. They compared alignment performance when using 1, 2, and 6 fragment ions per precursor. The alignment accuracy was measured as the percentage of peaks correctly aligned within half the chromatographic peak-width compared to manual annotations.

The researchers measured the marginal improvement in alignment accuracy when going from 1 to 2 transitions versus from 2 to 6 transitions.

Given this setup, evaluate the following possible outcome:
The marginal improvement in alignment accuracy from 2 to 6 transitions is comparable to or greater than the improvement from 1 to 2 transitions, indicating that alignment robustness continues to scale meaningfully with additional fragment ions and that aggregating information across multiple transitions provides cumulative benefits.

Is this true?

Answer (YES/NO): NO